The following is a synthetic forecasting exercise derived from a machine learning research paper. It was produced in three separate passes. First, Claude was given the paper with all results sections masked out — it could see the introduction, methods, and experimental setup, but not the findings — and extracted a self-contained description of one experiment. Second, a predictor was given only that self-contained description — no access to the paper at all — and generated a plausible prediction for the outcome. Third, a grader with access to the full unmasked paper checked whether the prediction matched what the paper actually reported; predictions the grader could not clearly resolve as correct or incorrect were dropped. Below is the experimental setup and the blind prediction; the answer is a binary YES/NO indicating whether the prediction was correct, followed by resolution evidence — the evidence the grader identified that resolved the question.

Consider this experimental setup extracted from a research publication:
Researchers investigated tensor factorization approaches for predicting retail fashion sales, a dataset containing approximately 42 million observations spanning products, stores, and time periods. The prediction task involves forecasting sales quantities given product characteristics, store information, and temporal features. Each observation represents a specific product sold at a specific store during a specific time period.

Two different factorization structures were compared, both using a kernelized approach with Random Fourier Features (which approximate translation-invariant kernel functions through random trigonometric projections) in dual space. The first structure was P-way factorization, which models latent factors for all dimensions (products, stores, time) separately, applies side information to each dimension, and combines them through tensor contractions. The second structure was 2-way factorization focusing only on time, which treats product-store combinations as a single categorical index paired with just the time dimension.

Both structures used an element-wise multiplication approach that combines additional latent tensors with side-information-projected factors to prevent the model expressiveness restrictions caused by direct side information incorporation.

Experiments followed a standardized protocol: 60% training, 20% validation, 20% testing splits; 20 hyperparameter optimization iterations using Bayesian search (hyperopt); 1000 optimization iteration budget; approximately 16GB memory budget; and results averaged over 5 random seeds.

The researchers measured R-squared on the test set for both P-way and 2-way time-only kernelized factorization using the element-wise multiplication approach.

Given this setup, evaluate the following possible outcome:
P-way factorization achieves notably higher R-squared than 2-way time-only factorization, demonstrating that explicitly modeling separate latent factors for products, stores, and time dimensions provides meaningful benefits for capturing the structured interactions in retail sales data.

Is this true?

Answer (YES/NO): NO